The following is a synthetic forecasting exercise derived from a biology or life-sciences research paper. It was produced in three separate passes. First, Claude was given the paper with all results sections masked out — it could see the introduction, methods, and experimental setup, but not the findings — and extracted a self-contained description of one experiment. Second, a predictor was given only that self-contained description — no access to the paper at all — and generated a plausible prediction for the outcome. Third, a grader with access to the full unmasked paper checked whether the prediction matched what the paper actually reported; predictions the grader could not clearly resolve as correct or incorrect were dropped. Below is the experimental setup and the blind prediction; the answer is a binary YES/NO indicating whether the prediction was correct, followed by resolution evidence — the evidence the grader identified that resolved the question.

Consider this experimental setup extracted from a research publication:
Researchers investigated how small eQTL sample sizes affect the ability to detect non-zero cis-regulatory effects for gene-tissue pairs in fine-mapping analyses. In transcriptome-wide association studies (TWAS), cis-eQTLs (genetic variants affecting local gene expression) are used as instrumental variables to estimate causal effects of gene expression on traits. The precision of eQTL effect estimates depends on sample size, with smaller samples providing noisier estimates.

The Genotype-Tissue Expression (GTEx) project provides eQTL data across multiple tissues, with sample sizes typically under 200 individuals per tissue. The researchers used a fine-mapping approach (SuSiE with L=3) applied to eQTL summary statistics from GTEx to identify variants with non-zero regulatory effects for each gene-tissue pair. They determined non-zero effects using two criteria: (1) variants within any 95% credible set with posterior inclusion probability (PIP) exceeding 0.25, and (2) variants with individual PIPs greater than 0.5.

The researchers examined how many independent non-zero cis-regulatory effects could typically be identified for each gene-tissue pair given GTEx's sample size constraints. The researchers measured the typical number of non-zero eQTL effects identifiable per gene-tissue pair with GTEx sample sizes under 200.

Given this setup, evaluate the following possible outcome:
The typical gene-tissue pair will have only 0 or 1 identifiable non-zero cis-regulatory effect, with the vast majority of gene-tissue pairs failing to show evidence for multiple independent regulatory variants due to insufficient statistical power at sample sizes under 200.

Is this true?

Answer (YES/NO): NO